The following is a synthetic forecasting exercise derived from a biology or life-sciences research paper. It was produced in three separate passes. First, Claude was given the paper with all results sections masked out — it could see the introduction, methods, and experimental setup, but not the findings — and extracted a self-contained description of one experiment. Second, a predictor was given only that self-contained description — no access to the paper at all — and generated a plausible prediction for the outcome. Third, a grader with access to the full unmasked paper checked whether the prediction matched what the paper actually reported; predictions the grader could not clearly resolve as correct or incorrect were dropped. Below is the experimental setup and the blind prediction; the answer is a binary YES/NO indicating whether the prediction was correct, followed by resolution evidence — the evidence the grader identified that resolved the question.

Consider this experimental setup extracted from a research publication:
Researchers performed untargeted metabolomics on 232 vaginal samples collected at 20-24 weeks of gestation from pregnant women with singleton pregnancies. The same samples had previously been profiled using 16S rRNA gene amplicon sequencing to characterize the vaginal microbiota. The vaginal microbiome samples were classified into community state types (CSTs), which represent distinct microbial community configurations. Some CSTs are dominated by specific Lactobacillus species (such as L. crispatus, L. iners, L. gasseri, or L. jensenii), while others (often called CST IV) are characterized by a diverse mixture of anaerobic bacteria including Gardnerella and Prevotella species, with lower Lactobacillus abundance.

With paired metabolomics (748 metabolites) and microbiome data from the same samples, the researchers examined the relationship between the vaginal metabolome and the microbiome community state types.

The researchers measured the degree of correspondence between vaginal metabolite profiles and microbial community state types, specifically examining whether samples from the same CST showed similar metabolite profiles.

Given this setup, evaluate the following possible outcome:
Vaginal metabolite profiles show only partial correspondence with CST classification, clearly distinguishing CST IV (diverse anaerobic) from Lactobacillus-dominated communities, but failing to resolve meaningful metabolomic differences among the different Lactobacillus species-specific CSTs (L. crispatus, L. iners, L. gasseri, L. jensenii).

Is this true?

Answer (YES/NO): NO